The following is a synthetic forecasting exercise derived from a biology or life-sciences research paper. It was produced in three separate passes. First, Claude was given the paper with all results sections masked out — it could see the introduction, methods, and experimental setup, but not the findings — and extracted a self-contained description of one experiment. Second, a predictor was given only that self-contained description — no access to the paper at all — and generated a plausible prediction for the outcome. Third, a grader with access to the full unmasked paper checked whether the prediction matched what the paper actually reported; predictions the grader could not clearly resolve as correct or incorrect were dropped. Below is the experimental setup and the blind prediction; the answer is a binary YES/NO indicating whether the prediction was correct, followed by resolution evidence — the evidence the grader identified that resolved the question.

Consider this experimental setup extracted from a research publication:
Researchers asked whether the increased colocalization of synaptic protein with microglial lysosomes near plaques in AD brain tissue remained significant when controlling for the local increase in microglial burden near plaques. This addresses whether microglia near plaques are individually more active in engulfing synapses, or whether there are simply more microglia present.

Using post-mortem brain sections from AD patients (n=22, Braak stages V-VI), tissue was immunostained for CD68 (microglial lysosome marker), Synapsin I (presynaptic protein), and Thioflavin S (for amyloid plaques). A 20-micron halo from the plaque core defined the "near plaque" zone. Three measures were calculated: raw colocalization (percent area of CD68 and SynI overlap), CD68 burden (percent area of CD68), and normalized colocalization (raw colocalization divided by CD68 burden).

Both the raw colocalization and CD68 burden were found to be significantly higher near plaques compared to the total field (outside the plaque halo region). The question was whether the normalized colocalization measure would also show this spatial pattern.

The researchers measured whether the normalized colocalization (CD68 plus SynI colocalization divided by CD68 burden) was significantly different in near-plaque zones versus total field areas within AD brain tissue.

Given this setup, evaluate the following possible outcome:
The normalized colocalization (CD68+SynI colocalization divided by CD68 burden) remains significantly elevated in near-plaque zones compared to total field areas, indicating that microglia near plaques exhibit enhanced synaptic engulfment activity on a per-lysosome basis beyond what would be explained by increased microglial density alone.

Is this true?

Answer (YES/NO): NO